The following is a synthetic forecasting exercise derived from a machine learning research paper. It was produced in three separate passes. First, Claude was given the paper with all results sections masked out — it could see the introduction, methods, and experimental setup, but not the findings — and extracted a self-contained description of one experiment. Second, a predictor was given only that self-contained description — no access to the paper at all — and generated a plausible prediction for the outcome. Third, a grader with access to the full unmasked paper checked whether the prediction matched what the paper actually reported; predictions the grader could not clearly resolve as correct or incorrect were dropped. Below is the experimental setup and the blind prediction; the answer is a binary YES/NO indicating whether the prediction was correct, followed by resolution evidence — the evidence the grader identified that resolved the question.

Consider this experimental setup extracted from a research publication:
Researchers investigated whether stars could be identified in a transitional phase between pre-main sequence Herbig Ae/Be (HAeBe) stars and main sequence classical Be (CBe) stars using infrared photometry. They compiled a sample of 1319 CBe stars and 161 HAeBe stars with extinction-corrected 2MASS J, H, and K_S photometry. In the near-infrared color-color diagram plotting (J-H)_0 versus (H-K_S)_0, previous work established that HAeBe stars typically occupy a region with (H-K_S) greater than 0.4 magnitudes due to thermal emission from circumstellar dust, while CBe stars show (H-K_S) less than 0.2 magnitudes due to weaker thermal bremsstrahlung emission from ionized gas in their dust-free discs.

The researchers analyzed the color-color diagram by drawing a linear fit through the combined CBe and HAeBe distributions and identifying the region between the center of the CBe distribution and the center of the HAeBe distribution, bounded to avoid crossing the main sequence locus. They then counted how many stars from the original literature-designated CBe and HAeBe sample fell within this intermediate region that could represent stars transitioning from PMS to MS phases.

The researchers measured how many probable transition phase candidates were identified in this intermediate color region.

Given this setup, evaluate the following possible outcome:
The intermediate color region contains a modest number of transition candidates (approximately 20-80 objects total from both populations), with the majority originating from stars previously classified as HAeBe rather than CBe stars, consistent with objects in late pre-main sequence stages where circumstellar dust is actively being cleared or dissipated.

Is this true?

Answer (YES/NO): NO